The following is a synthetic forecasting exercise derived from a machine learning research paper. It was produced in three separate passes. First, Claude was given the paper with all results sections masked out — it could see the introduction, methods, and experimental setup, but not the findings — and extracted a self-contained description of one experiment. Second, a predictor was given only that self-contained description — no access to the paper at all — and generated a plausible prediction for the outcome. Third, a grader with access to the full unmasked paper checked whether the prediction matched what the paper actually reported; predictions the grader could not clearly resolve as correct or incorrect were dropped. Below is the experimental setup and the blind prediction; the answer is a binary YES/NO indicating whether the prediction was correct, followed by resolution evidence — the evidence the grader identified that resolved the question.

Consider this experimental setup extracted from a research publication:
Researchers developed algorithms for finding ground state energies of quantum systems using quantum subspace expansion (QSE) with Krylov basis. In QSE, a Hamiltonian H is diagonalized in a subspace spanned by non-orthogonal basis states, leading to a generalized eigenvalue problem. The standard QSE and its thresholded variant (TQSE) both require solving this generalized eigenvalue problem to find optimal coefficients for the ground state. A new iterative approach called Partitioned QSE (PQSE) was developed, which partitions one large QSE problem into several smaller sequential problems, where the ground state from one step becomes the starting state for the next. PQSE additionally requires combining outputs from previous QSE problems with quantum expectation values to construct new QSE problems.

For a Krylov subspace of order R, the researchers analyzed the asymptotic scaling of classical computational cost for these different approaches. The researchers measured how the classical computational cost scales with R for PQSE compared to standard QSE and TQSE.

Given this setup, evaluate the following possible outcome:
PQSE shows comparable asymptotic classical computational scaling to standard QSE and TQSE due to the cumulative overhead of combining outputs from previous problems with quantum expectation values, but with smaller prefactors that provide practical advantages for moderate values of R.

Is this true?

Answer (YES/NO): NO